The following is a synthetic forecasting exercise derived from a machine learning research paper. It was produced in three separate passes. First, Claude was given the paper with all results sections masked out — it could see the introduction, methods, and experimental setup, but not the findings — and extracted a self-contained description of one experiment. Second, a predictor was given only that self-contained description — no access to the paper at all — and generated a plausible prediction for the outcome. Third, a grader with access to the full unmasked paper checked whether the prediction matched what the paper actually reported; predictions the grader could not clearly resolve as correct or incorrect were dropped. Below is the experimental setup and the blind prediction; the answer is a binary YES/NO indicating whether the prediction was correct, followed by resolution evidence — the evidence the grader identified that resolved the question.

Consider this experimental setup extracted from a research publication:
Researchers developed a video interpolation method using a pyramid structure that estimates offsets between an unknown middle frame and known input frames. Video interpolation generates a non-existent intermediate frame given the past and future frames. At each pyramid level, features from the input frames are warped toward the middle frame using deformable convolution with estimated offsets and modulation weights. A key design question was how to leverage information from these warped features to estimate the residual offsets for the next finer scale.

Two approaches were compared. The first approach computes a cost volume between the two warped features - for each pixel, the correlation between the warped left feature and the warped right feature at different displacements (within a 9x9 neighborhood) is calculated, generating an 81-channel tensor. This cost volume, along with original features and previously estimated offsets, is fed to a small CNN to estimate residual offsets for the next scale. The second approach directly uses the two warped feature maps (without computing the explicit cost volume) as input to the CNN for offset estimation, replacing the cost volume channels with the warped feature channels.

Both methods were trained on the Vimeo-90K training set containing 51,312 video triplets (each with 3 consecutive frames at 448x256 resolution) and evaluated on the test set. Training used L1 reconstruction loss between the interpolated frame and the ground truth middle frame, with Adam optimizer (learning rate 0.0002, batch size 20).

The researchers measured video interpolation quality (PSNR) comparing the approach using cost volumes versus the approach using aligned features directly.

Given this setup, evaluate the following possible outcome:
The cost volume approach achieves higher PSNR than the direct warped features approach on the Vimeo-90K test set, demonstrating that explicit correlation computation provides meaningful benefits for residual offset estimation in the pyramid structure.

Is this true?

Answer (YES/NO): YES